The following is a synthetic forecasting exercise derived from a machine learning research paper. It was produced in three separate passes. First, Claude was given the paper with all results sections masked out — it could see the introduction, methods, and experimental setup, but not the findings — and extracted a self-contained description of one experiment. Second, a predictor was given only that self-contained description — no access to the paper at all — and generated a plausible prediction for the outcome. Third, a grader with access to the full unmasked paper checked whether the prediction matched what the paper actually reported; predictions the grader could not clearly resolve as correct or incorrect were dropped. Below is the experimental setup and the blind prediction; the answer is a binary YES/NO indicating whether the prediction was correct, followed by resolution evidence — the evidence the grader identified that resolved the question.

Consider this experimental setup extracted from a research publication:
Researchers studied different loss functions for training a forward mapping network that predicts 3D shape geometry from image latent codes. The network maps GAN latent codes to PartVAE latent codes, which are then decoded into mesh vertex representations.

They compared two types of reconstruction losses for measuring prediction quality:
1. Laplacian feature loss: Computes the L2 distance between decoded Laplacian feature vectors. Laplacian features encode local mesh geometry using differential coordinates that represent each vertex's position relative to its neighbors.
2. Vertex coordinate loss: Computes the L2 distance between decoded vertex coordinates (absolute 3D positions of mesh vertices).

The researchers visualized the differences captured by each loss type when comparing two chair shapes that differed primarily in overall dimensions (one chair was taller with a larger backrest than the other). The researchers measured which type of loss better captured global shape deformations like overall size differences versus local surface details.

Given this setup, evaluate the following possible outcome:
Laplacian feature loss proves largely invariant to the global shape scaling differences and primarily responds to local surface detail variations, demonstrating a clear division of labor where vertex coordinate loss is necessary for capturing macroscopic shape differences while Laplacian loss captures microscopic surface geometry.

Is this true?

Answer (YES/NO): YES